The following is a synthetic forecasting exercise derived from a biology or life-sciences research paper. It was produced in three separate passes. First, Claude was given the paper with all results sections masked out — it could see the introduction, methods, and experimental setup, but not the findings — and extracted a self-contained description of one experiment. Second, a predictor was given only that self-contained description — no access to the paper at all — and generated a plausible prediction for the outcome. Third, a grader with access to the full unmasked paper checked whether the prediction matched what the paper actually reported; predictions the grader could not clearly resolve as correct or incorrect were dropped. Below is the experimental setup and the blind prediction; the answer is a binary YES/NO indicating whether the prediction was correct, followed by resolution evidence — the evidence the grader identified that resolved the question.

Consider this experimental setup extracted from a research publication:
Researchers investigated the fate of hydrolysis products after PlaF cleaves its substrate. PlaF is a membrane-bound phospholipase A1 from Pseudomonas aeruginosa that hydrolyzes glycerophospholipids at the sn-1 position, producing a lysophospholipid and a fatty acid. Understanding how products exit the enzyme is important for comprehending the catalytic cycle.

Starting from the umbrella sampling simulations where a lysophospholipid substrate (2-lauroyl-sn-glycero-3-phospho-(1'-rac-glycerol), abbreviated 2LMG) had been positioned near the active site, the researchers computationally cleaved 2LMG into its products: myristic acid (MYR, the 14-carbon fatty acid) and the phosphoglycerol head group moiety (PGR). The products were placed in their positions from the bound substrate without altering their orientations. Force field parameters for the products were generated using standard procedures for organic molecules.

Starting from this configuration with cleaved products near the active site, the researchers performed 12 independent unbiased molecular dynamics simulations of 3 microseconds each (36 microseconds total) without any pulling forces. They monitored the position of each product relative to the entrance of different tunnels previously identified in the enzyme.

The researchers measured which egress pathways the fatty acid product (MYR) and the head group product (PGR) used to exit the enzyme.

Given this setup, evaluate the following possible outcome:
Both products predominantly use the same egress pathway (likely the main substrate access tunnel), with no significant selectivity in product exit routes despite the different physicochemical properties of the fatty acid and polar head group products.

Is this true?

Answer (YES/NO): NO